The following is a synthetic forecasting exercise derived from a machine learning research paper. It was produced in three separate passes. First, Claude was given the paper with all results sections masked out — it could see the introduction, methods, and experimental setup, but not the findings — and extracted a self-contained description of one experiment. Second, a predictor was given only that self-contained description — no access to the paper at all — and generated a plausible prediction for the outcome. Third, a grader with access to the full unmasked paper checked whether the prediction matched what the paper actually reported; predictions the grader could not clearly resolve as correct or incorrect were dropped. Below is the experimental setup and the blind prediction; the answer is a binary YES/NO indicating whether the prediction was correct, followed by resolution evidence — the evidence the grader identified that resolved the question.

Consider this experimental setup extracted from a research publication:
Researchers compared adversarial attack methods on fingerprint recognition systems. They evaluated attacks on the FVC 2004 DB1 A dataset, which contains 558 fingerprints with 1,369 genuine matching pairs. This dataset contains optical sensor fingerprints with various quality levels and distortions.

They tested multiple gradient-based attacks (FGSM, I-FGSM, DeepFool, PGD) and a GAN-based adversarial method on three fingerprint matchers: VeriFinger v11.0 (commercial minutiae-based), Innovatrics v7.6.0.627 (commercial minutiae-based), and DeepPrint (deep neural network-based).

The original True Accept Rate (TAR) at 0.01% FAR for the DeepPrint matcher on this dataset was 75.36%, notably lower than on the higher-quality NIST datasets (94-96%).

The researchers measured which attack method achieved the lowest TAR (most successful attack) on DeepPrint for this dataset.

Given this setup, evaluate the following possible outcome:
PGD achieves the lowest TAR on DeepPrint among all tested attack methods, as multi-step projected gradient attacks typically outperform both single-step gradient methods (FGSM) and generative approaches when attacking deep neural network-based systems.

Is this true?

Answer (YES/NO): NO